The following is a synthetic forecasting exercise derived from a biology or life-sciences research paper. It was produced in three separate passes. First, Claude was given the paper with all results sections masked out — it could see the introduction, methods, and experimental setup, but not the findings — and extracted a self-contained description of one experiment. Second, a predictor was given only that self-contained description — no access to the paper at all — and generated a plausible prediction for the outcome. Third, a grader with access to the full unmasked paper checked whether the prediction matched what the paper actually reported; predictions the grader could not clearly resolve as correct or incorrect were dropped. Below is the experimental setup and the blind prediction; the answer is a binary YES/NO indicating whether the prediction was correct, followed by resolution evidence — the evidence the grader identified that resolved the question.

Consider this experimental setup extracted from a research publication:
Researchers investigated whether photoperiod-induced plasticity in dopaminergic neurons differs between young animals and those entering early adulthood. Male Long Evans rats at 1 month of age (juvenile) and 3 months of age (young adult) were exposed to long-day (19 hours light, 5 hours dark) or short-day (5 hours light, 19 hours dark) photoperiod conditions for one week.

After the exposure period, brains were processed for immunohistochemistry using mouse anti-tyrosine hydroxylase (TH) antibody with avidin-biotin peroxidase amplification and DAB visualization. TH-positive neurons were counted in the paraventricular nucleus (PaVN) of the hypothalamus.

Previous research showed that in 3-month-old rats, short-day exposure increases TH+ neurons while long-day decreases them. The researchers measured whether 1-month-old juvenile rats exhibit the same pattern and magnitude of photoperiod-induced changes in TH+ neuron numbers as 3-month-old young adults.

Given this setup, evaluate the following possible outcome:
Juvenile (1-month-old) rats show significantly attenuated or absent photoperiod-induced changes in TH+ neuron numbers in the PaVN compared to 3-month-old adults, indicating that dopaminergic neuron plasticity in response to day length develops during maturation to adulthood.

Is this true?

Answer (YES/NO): NO